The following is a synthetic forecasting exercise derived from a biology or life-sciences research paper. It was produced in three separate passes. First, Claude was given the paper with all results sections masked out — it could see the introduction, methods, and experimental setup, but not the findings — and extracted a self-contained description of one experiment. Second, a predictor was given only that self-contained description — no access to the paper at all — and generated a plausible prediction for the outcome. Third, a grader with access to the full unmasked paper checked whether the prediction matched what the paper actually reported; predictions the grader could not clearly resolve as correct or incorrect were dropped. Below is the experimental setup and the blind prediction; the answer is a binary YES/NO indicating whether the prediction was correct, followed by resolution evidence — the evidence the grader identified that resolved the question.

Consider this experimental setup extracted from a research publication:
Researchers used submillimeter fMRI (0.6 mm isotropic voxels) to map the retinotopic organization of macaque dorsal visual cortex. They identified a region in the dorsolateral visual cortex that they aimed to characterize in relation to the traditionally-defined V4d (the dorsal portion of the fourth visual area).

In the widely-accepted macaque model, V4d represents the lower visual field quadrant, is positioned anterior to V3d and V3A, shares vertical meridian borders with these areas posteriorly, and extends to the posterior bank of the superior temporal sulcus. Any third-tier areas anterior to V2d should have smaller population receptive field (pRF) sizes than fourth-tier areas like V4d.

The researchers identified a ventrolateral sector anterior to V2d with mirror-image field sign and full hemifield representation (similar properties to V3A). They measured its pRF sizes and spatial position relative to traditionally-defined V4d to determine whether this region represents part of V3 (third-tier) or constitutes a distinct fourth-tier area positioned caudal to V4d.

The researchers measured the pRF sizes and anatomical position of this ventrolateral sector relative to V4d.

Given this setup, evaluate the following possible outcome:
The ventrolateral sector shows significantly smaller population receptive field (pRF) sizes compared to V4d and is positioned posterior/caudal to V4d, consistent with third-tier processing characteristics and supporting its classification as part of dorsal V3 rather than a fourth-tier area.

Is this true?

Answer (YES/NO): NO